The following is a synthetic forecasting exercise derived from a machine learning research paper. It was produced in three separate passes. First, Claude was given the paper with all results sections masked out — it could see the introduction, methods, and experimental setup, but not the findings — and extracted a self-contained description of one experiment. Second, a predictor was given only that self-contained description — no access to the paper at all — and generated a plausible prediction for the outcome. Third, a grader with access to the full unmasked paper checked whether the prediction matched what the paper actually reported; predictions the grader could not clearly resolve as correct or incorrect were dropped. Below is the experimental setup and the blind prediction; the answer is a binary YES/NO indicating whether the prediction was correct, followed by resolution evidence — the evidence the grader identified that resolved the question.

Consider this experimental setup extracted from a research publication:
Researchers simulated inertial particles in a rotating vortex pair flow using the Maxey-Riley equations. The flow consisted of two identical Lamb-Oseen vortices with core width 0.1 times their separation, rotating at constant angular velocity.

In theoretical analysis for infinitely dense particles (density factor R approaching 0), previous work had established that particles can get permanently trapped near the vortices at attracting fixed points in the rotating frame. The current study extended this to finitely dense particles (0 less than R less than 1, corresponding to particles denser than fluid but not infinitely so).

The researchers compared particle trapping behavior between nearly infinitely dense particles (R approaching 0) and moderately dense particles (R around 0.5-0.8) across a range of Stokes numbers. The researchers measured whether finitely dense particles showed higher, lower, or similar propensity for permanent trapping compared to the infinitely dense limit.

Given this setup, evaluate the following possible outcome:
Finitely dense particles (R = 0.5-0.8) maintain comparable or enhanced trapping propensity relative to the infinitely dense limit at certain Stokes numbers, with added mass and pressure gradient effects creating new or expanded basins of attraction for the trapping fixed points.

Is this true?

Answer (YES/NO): YES